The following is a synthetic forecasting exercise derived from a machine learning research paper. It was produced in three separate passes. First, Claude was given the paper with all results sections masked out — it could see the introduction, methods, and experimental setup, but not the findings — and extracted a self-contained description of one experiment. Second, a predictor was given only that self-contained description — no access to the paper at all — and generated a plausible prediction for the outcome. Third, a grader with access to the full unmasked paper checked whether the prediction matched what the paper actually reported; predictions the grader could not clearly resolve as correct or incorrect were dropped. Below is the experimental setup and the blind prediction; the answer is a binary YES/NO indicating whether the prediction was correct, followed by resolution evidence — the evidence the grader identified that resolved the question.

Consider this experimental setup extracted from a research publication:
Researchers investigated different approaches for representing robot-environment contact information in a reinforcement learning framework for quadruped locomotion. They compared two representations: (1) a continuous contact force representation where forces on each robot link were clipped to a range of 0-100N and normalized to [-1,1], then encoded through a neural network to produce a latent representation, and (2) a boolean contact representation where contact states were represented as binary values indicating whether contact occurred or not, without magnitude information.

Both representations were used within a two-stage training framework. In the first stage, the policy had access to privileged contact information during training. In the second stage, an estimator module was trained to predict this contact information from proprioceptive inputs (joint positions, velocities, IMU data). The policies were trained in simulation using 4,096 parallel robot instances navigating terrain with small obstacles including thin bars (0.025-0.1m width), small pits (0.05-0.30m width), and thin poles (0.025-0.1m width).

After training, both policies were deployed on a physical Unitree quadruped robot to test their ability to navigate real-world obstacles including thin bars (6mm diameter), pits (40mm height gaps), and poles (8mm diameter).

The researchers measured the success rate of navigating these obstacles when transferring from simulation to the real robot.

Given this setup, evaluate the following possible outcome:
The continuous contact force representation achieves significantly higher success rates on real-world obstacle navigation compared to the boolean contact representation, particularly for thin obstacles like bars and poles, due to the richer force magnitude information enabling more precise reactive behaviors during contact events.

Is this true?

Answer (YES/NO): YES